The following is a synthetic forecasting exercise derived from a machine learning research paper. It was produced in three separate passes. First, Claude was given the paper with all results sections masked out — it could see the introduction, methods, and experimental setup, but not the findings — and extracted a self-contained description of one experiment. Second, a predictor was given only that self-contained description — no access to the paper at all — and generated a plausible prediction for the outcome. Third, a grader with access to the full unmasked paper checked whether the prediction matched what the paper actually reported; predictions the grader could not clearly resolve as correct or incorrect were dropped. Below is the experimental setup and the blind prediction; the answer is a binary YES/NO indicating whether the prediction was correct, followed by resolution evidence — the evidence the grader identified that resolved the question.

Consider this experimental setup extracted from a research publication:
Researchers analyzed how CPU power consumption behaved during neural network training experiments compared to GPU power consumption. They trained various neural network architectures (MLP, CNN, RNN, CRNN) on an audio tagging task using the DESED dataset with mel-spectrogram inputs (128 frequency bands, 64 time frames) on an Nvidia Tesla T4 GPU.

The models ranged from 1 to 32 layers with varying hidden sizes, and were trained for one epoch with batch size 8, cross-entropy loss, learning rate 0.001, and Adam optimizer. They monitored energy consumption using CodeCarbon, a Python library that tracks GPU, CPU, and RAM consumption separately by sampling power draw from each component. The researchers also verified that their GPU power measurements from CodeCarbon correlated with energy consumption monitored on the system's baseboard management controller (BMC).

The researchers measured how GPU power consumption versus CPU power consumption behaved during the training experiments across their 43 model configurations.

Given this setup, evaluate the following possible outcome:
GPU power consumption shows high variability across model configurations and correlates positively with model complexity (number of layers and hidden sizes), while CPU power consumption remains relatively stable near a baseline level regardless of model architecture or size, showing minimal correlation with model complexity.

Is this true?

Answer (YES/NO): YES